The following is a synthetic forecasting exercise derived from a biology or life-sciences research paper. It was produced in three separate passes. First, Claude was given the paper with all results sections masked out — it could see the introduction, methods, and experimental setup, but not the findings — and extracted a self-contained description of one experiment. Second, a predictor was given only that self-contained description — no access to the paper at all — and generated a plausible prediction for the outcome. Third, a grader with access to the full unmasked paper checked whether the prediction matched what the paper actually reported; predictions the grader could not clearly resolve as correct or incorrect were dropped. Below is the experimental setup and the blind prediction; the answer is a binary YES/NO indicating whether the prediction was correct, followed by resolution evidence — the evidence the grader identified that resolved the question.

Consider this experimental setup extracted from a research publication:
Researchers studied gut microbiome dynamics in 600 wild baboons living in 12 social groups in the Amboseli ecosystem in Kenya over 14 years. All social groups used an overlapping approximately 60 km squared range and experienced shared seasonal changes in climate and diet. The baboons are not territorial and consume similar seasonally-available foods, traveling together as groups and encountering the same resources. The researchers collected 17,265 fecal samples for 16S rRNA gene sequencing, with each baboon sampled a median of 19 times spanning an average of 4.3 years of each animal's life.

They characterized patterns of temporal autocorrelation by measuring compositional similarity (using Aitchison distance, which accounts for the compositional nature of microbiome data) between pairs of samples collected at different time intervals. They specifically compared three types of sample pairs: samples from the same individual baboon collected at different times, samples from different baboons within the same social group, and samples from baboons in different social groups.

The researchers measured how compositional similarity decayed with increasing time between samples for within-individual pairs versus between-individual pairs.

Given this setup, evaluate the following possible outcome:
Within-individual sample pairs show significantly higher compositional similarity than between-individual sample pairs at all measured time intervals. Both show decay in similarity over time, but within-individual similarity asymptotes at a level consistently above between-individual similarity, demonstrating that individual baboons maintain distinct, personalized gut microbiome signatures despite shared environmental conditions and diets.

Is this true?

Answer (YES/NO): NO